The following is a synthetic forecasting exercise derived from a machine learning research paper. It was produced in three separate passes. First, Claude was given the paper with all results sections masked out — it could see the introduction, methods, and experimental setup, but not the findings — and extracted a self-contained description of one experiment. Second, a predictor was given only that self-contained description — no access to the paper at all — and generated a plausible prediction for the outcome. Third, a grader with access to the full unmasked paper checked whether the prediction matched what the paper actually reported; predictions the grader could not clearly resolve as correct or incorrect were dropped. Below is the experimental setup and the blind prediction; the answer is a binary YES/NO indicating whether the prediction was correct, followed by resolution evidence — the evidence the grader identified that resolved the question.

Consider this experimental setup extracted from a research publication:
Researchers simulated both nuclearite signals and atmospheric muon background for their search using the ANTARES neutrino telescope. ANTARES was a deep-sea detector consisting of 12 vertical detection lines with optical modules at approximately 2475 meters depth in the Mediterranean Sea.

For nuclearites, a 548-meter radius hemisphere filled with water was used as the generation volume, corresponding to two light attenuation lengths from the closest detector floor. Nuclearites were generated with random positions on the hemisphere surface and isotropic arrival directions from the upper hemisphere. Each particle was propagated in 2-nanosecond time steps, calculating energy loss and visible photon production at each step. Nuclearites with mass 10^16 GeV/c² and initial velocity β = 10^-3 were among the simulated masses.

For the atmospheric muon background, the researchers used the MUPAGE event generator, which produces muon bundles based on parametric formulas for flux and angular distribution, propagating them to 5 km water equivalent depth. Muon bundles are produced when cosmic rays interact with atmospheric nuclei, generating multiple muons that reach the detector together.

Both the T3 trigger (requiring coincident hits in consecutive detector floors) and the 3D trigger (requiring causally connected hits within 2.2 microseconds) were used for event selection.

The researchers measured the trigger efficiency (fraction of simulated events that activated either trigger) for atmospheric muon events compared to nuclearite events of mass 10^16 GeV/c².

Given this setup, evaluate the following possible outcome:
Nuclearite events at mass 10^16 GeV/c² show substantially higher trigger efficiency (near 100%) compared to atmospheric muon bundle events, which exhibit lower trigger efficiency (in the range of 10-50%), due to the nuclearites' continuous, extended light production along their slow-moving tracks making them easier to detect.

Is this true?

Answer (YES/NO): NO